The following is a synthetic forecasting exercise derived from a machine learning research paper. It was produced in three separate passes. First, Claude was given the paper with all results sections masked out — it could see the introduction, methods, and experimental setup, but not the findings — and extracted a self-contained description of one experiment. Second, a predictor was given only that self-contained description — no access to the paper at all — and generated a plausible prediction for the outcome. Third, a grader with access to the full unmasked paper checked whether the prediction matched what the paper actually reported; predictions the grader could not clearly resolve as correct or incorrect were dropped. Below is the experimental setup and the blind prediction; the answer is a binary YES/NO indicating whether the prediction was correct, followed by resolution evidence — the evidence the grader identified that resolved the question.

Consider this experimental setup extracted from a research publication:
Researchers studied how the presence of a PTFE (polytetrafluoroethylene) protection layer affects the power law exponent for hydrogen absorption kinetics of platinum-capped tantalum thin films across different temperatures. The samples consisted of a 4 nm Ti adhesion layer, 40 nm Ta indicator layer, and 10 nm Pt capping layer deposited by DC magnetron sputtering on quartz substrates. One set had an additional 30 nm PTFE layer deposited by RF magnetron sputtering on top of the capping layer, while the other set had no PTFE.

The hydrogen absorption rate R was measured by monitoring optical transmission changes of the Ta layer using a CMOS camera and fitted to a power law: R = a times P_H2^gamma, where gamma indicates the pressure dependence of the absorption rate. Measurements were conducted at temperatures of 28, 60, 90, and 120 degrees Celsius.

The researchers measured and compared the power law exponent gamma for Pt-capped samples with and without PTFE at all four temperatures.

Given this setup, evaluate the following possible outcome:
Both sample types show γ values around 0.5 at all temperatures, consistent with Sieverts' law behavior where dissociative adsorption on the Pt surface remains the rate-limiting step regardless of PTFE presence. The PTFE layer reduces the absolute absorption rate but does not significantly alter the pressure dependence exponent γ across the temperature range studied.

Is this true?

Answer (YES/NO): NO